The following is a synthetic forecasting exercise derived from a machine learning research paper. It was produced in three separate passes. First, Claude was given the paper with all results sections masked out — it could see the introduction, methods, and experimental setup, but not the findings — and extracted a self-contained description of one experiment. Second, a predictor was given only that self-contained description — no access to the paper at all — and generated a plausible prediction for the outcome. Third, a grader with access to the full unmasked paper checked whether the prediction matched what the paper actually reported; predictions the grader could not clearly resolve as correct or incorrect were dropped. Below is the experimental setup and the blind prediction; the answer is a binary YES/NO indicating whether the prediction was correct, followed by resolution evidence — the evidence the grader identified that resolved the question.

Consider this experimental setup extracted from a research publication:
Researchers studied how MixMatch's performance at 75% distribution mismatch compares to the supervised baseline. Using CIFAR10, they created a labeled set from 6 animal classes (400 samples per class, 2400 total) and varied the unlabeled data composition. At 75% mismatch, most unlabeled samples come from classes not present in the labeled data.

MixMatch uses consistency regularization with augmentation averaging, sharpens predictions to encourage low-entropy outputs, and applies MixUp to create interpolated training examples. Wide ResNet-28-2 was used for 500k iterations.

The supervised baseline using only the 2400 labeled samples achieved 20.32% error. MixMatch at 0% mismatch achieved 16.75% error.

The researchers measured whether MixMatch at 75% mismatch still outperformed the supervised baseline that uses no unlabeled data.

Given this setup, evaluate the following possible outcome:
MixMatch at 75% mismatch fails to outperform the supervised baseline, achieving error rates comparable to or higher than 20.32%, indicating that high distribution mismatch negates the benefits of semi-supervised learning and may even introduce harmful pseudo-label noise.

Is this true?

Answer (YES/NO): YES